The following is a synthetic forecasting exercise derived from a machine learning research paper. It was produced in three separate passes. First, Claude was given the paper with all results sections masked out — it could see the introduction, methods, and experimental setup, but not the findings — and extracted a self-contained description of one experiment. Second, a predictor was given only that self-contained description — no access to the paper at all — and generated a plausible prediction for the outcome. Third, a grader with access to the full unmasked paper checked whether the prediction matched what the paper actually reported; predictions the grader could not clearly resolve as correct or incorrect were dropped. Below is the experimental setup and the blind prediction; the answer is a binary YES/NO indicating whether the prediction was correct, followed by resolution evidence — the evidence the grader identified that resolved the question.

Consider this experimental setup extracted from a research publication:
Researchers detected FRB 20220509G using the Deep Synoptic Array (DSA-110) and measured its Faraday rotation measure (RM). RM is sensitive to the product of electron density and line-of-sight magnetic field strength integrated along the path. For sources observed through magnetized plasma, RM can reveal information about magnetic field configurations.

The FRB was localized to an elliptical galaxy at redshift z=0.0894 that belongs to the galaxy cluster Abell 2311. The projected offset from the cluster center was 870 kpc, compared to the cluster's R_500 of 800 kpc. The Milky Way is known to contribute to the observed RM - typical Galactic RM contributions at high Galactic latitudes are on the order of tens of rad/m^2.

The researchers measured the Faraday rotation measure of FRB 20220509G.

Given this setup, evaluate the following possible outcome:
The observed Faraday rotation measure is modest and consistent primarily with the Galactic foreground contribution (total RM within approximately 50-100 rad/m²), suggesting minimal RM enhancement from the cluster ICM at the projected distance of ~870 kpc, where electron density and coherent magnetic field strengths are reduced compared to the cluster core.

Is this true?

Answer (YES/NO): NO